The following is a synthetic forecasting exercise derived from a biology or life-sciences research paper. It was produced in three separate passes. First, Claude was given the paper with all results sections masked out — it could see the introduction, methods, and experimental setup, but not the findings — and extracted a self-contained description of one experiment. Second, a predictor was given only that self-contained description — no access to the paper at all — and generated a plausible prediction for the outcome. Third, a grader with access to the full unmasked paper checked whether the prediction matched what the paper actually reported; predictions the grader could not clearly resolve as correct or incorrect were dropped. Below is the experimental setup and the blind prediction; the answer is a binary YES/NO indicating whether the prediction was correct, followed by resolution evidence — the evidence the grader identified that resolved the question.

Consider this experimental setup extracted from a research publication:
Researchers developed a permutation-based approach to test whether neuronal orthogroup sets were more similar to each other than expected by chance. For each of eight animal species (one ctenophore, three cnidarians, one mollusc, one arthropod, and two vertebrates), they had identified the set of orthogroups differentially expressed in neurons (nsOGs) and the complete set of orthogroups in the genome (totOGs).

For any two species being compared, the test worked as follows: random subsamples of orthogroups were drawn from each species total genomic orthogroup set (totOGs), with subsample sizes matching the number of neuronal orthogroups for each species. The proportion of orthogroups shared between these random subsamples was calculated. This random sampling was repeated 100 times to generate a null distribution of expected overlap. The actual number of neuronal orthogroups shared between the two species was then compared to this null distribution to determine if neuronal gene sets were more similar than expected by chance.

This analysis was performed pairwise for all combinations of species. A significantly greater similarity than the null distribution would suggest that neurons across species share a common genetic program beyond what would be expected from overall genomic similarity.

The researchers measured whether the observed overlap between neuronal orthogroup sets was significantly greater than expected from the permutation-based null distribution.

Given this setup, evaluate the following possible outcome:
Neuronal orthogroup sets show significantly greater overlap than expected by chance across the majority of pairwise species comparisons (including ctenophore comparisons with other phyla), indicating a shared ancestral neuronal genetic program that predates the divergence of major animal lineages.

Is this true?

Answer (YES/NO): YES